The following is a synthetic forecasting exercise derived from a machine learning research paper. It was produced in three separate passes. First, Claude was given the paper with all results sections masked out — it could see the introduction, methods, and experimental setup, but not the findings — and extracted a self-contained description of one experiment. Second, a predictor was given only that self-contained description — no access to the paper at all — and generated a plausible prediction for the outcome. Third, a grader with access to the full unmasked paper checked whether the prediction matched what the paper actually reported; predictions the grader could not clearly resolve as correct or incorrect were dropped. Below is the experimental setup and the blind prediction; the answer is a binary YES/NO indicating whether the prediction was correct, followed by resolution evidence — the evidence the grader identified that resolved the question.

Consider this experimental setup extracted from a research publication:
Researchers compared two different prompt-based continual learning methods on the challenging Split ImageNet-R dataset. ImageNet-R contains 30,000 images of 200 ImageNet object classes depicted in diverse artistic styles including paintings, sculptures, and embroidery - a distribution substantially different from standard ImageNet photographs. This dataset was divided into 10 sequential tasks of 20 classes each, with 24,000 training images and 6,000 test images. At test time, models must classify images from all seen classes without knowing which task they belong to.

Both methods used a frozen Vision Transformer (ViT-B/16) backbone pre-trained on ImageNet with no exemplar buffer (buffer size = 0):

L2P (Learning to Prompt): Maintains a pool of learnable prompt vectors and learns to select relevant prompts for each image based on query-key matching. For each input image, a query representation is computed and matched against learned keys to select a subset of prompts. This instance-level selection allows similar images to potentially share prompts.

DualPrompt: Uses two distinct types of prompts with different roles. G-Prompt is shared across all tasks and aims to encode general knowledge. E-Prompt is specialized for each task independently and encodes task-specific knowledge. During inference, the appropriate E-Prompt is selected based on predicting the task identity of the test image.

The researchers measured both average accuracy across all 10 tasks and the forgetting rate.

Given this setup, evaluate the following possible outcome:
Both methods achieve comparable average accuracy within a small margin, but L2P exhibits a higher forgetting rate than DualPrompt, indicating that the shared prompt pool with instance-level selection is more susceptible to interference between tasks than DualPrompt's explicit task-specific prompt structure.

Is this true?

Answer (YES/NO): NO